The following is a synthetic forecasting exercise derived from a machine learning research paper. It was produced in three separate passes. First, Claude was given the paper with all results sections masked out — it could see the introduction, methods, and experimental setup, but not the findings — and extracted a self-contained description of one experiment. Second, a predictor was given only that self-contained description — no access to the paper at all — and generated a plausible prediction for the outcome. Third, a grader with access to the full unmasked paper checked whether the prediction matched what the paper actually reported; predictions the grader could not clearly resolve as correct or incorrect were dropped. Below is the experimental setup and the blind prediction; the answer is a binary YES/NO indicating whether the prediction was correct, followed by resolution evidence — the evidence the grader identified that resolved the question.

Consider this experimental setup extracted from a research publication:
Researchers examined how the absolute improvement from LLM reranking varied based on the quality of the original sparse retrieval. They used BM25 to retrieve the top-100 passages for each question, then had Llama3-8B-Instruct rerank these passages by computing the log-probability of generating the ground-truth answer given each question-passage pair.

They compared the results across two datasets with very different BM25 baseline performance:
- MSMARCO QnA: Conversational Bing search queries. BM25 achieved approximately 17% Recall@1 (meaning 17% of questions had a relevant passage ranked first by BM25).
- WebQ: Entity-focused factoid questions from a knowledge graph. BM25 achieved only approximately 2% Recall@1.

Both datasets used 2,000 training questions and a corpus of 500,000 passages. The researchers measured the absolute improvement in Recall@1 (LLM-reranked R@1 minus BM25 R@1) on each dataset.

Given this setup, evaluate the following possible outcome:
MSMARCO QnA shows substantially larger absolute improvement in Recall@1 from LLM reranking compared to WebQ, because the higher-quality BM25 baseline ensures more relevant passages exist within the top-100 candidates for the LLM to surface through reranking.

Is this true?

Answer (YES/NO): YES